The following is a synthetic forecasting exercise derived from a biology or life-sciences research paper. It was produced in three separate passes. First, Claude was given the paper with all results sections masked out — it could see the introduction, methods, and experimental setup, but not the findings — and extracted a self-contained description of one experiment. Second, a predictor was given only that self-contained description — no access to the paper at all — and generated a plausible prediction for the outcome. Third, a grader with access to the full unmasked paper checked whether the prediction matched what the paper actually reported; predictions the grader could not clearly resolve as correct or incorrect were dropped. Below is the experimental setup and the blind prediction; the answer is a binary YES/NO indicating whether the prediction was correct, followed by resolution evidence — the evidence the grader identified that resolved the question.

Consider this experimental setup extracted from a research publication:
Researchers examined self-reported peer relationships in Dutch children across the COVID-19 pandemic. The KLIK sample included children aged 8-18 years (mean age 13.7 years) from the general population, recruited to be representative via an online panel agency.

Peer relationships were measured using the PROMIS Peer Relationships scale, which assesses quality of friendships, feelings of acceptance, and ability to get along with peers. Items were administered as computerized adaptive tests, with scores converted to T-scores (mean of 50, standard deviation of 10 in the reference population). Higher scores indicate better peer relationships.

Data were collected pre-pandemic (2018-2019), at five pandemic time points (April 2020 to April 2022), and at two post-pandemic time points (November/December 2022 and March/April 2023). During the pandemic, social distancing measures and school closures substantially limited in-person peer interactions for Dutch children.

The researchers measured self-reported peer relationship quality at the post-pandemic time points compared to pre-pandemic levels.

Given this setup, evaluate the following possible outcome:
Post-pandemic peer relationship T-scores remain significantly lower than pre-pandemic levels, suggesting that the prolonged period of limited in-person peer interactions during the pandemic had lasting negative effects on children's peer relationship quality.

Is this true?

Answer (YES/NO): NO